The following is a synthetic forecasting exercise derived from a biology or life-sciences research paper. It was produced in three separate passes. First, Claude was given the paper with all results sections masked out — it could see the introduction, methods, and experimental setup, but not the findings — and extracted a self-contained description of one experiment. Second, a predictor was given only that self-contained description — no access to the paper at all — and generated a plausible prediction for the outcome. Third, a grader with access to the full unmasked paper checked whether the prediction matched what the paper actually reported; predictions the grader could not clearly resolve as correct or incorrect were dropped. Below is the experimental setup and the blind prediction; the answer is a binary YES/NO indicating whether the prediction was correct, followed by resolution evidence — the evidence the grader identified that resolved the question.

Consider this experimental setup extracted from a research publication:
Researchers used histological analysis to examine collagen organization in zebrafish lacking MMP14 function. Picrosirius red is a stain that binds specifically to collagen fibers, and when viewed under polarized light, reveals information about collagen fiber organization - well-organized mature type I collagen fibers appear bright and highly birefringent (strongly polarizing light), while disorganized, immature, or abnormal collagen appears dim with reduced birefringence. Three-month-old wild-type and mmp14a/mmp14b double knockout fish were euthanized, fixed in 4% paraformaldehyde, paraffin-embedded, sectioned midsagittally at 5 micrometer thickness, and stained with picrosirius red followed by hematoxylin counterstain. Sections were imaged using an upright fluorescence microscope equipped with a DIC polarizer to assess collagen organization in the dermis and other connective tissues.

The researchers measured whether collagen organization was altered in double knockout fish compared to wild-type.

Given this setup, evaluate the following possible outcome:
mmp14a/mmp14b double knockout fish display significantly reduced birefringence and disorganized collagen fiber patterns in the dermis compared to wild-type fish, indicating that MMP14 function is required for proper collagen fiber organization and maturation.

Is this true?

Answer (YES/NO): NO